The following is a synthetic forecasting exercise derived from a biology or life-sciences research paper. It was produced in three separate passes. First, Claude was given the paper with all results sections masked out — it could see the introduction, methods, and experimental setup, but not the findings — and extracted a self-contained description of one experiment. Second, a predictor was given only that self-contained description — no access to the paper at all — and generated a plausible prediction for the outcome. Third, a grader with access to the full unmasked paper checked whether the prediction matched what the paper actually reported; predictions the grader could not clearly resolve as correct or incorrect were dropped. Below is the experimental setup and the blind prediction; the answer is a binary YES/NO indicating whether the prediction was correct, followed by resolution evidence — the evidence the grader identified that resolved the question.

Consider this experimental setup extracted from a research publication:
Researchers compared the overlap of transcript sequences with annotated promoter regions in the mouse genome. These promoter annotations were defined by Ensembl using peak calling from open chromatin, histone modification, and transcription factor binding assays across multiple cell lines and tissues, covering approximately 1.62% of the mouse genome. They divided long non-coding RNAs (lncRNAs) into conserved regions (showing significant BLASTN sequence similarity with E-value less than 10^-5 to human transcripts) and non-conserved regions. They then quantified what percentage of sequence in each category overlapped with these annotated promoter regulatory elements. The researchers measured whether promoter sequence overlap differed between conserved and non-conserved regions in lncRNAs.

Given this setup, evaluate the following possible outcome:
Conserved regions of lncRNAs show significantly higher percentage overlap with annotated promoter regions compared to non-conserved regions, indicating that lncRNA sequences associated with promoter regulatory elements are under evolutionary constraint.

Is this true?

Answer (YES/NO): YES